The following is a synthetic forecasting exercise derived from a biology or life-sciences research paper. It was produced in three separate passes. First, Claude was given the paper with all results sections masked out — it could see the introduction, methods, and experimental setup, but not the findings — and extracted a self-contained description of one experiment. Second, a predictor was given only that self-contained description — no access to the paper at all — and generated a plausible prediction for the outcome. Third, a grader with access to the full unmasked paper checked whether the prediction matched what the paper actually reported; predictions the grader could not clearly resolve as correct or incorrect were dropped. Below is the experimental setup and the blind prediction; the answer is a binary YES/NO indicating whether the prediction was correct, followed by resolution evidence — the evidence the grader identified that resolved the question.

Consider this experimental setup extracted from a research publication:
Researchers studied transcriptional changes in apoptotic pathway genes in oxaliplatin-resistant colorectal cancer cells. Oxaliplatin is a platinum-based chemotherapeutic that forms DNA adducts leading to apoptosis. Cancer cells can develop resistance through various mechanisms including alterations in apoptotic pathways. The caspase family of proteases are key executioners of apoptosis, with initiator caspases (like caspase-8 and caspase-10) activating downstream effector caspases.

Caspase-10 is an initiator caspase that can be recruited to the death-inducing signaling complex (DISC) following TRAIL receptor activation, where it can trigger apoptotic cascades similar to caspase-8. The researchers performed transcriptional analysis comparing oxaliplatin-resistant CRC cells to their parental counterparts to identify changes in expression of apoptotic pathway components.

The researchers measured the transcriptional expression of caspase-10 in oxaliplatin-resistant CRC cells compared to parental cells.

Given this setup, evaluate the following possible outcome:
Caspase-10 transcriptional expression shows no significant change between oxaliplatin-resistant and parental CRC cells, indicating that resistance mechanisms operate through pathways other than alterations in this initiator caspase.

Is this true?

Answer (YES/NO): NO